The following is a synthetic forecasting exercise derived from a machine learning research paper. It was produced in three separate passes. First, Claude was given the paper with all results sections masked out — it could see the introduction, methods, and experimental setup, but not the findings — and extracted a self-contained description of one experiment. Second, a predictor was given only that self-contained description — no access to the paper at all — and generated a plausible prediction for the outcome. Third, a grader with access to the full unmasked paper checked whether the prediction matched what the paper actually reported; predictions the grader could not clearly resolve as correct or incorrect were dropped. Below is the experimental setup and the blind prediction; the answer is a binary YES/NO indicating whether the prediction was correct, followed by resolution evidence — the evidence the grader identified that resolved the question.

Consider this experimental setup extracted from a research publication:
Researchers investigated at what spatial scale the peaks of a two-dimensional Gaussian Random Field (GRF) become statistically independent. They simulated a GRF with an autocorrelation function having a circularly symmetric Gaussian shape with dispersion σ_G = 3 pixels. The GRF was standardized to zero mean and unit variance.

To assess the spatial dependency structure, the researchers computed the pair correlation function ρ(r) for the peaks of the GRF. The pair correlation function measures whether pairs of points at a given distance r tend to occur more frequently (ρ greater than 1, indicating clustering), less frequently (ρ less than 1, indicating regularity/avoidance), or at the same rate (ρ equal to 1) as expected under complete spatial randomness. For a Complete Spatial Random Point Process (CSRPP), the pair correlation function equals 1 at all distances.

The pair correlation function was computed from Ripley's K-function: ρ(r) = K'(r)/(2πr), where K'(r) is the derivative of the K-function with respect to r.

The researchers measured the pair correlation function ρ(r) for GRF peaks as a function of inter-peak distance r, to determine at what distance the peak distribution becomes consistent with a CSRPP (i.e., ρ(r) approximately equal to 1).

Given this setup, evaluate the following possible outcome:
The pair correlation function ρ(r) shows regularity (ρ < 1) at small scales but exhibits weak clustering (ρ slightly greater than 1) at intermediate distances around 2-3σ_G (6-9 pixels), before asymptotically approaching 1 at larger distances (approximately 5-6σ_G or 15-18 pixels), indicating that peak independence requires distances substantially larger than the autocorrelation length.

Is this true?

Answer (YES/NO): NO